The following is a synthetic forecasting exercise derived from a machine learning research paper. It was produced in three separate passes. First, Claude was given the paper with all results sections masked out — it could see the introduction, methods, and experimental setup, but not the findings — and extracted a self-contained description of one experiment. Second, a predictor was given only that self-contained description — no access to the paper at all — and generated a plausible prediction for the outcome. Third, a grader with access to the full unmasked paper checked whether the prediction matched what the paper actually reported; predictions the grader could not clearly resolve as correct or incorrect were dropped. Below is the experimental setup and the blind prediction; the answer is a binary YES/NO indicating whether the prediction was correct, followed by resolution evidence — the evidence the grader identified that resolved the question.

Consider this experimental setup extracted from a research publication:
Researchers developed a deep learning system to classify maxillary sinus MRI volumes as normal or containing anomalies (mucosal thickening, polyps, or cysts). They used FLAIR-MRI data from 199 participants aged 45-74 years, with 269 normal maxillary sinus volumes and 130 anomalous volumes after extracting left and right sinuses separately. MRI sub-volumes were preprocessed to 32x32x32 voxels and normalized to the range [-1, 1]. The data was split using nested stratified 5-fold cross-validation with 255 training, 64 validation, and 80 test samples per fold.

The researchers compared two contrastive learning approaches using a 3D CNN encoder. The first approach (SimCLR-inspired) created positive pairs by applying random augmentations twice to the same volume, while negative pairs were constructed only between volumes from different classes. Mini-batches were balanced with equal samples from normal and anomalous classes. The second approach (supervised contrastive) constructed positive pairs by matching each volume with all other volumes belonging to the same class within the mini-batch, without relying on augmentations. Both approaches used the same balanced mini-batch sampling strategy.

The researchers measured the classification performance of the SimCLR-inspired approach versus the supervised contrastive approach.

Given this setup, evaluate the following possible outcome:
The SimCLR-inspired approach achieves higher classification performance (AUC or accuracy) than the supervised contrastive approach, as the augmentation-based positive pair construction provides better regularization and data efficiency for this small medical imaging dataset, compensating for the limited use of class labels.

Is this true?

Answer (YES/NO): NO